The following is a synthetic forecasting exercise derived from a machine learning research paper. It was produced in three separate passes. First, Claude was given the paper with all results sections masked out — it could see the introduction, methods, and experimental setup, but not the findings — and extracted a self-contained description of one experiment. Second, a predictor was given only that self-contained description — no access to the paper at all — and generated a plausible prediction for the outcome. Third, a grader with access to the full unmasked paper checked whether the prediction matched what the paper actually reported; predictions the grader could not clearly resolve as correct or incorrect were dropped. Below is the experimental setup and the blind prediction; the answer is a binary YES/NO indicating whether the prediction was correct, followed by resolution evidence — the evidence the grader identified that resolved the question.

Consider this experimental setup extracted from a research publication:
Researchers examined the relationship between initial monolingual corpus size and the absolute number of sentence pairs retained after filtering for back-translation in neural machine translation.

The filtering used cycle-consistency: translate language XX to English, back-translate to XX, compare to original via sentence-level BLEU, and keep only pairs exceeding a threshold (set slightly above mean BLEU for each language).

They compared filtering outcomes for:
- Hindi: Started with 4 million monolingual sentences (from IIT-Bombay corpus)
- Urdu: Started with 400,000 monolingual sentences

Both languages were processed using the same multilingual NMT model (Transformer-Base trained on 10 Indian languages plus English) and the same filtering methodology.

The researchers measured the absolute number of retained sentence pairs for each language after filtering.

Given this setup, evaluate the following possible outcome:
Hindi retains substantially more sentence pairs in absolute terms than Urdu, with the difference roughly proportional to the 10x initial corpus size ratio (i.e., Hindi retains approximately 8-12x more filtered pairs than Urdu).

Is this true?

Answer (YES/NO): NO